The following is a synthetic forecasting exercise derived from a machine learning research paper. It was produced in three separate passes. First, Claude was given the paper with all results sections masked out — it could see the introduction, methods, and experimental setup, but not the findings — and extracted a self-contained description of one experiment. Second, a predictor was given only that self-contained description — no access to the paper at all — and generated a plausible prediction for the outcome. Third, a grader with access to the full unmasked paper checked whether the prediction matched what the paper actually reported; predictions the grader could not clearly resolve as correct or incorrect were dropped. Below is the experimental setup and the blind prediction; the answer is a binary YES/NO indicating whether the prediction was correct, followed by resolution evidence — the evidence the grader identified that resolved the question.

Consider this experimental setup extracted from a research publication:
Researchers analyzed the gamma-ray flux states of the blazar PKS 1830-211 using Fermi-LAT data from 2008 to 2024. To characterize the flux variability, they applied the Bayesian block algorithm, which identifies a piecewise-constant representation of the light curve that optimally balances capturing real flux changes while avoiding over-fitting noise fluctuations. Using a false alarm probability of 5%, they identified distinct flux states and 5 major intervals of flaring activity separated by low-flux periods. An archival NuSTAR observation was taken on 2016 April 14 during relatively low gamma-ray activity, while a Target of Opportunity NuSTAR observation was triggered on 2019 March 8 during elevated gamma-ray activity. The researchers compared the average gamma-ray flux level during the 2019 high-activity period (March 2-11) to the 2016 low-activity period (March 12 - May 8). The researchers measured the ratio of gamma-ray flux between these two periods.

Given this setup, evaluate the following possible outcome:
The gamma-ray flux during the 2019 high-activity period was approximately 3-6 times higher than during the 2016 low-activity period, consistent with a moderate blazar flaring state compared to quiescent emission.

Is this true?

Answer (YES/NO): NO